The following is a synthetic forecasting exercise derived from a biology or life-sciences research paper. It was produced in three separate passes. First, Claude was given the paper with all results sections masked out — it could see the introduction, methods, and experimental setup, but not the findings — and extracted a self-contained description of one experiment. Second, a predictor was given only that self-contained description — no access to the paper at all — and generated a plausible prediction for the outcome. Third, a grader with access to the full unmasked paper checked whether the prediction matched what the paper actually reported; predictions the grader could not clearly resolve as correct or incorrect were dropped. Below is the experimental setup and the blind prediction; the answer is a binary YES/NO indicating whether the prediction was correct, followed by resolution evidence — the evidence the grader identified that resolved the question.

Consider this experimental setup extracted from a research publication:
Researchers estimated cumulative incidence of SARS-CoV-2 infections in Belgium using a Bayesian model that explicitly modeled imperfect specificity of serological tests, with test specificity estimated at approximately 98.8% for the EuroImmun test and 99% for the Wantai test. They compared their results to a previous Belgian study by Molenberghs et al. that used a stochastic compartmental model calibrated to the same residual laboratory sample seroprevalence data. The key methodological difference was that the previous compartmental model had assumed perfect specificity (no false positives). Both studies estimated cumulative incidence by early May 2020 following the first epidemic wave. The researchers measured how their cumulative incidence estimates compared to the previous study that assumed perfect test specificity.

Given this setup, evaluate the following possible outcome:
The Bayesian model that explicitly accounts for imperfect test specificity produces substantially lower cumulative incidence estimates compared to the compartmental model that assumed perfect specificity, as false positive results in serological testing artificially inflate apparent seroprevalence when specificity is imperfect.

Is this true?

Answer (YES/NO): YES